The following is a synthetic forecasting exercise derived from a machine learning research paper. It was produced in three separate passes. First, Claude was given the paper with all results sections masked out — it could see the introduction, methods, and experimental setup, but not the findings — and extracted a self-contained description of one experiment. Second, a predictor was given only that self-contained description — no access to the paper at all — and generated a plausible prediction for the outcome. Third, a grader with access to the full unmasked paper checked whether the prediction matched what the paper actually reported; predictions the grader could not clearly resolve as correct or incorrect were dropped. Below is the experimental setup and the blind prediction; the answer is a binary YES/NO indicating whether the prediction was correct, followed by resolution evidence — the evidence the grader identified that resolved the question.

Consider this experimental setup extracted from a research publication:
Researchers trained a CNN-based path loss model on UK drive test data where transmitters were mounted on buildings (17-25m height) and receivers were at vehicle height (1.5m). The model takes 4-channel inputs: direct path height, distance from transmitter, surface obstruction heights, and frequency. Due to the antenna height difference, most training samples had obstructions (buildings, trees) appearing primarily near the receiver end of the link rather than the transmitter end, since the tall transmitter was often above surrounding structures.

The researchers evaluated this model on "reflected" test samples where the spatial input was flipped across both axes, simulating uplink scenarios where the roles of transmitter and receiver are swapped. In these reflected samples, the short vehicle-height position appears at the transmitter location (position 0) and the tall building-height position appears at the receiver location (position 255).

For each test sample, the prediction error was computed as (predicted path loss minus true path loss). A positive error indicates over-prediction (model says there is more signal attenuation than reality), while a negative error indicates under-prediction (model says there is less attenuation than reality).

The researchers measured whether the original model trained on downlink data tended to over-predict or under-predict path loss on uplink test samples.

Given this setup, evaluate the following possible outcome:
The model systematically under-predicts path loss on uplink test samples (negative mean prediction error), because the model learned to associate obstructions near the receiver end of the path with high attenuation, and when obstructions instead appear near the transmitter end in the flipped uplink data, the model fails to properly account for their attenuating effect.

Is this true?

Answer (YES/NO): YES